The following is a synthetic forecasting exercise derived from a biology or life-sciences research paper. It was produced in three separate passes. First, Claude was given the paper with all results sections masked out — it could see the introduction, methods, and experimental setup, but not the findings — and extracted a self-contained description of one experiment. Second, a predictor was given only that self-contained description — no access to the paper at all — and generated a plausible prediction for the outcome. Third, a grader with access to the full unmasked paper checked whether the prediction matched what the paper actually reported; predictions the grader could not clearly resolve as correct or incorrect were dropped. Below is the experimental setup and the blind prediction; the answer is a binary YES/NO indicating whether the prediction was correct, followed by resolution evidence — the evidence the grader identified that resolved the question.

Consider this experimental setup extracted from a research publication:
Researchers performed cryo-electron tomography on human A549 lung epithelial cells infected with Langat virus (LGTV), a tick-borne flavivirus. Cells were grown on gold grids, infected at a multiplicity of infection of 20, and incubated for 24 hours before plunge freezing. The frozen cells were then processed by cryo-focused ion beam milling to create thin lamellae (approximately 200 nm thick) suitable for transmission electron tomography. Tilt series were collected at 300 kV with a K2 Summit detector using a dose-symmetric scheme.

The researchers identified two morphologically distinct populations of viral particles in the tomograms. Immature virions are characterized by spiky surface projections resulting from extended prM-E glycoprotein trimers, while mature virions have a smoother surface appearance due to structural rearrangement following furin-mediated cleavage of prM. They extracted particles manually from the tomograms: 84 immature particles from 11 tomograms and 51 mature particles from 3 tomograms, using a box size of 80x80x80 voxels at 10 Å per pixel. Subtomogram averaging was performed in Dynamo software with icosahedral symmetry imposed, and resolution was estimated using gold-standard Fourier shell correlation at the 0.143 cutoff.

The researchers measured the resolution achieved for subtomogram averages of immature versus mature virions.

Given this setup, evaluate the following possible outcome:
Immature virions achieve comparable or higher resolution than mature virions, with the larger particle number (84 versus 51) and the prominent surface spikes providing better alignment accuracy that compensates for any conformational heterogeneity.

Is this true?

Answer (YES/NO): YES